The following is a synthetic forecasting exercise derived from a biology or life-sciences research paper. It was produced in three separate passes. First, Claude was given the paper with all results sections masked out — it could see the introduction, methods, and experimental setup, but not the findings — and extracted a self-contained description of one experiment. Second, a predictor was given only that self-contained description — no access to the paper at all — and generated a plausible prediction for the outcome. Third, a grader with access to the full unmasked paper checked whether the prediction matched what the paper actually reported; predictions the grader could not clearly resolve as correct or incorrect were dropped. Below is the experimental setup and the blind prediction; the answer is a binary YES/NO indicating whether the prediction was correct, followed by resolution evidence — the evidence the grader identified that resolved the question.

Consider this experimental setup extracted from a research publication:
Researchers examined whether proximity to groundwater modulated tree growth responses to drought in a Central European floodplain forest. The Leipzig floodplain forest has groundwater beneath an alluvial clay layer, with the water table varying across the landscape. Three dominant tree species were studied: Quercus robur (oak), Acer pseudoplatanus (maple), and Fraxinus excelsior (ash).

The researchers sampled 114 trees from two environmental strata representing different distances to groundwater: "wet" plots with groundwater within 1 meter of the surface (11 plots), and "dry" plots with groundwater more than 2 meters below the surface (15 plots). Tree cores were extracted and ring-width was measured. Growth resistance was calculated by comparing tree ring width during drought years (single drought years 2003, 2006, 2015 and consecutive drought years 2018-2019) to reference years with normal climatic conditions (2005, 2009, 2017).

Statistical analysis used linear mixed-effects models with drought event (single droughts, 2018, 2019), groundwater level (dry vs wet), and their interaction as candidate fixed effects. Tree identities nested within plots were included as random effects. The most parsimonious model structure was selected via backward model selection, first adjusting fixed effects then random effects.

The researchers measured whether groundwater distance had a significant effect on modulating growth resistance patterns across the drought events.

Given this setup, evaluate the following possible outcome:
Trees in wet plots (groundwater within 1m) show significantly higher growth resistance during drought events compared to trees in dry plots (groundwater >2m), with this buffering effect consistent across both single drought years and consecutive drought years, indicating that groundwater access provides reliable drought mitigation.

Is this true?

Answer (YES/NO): NO